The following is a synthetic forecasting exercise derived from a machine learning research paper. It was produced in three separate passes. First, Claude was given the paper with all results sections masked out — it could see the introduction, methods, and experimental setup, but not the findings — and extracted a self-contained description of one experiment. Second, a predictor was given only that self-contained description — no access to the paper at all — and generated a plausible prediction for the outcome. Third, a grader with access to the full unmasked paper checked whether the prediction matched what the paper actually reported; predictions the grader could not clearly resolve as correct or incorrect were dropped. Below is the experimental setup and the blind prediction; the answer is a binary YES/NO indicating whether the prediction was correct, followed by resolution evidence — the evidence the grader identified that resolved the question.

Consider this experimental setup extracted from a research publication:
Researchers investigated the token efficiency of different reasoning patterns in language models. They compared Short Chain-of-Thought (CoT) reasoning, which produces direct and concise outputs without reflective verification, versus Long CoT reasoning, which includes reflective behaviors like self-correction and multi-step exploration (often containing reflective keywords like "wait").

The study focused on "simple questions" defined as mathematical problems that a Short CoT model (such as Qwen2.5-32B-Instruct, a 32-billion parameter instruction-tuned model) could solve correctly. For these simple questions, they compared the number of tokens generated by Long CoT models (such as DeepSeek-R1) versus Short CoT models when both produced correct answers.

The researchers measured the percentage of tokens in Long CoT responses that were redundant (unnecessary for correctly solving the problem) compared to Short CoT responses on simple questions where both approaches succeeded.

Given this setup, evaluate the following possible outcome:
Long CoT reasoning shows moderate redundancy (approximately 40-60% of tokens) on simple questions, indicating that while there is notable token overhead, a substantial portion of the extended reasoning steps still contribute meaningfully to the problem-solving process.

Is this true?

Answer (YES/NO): NO